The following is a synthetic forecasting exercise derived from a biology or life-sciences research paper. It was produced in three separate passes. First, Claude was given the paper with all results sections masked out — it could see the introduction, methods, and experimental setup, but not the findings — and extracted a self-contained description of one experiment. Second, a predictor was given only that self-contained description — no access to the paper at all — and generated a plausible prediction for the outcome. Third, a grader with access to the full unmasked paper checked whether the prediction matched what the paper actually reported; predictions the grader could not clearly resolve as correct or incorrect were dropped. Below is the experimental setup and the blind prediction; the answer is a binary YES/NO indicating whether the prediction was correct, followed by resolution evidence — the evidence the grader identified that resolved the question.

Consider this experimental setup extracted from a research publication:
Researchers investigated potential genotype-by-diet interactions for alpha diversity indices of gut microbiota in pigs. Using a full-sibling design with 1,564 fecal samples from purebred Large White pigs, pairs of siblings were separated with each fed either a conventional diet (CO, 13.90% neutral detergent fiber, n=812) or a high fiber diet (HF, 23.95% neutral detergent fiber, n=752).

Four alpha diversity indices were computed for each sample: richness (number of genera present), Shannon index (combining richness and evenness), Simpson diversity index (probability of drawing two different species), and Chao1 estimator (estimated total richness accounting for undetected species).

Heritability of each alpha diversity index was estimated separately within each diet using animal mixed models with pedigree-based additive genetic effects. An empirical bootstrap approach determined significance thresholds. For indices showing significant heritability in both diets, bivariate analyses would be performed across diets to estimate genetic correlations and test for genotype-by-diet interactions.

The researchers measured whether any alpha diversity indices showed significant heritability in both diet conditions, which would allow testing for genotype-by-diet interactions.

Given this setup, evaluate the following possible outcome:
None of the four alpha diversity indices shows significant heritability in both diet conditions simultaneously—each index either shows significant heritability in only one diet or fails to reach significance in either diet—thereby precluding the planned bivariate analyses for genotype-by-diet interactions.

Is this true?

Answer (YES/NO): NO